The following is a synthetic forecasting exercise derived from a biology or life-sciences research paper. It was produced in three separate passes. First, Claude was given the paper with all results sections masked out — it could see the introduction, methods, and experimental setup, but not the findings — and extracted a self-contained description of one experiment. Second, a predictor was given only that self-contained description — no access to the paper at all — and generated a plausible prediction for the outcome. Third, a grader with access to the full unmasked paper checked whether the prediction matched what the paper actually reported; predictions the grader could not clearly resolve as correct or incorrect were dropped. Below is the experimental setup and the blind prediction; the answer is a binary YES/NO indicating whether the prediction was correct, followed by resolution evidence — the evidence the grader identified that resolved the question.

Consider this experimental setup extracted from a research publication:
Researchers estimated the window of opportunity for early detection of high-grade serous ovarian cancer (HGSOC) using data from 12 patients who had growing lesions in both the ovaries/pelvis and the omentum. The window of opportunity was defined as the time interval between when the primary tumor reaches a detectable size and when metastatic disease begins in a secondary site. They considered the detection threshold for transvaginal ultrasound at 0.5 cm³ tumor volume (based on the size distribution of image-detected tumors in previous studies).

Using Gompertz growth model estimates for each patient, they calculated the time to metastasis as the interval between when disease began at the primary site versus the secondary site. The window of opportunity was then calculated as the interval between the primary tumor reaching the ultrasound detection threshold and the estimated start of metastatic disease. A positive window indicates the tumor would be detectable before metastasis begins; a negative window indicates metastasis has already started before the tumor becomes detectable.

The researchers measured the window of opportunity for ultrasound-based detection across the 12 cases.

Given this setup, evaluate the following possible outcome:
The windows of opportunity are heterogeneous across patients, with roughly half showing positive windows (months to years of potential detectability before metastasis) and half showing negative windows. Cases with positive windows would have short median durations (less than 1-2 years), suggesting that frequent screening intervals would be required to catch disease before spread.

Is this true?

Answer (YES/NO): YES